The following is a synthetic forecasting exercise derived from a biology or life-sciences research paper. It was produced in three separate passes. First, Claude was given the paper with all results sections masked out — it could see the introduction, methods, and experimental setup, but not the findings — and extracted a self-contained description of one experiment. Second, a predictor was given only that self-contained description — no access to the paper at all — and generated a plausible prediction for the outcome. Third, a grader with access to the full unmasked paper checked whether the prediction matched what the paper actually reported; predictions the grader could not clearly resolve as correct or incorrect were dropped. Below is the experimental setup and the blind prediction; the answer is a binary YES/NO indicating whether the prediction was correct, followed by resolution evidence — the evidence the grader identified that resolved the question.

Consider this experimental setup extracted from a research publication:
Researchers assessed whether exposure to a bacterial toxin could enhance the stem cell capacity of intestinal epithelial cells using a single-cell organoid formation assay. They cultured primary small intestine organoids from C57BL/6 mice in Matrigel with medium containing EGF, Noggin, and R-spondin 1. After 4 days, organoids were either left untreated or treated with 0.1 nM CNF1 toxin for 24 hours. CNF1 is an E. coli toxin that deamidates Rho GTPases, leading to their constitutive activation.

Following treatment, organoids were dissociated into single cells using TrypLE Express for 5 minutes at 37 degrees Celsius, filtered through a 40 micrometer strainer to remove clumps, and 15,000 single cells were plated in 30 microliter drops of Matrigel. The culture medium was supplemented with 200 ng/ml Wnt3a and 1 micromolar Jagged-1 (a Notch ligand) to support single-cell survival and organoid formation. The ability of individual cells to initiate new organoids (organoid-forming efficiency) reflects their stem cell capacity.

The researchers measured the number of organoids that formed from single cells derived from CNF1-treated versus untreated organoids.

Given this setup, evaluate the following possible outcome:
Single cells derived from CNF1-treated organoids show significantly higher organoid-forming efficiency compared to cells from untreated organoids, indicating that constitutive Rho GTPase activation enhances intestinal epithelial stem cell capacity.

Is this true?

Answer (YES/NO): YES